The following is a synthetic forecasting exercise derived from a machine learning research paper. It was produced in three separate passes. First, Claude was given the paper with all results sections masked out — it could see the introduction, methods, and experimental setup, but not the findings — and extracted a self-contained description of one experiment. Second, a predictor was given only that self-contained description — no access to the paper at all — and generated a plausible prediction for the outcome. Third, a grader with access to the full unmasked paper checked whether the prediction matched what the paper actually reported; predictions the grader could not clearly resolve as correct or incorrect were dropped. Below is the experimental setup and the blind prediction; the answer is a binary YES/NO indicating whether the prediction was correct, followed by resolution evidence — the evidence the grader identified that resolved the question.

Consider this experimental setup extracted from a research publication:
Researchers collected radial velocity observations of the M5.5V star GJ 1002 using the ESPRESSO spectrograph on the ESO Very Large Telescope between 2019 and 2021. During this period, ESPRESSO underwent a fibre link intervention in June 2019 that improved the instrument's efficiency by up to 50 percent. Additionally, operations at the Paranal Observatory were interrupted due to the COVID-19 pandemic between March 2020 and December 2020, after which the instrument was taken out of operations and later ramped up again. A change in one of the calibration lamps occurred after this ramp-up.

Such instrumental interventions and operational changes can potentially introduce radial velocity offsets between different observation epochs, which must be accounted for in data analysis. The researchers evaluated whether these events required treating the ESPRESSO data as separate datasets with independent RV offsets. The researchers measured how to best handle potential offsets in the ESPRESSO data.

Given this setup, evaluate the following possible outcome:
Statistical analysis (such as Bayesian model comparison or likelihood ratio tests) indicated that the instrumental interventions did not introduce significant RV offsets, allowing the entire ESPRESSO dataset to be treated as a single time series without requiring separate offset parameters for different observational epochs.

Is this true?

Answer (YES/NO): NO